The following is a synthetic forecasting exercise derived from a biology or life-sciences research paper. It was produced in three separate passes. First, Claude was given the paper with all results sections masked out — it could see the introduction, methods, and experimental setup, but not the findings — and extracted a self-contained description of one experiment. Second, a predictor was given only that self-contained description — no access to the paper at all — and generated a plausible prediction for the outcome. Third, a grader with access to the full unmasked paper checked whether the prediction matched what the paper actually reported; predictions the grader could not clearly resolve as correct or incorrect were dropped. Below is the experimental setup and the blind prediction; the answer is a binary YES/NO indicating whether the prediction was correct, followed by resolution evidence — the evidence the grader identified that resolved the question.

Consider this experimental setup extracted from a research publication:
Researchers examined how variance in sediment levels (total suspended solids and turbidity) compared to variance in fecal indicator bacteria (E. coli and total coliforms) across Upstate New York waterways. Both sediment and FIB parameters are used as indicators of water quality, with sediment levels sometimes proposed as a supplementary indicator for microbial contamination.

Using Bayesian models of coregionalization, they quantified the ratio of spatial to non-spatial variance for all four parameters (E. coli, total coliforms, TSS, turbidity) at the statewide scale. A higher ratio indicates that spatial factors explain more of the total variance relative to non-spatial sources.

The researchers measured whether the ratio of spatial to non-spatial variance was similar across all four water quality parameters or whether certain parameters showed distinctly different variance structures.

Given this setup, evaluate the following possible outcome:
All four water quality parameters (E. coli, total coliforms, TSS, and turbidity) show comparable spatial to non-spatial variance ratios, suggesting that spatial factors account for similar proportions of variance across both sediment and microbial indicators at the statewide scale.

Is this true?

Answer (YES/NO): NO